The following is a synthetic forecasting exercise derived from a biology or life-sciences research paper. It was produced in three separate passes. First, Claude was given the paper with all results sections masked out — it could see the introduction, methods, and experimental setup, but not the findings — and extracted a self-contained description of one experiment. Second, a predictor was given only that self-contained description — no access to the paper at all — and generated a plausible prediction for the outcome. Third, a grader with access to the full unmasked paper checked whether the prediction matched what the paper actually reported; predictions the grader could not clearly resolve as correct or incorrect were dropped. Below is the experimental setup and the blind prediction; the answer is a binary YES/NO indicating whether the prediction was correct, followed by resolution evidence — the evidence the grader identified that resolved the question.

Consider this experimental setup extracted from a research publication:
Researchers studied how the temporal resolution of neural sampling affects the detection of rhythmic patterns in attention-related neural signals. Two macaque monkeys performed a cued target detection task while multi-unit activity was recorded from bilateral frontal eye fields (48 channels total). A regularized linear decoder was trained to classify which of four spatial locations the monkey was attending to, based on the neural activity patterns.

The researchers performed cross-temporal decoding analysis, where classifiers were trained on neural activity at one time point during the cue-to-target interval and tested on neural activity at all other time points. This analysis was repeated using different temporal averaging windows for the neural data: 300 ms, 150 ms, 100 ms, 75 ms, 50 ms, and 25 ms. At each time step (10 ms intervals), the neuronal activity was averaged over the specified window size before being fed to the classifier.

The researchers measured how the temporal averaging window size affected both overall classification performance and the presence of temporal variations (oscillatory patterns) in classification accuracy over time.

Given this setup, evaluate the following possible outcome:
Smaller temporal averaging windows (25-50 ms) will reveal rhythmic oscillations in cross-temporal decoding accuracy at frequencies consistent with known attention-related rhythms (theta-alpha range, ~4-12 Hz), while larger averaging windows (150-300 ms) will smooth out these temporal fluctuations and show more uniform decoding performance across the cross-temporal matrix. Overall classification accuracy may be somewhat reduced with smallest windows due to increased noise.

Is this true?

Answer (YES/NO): YES